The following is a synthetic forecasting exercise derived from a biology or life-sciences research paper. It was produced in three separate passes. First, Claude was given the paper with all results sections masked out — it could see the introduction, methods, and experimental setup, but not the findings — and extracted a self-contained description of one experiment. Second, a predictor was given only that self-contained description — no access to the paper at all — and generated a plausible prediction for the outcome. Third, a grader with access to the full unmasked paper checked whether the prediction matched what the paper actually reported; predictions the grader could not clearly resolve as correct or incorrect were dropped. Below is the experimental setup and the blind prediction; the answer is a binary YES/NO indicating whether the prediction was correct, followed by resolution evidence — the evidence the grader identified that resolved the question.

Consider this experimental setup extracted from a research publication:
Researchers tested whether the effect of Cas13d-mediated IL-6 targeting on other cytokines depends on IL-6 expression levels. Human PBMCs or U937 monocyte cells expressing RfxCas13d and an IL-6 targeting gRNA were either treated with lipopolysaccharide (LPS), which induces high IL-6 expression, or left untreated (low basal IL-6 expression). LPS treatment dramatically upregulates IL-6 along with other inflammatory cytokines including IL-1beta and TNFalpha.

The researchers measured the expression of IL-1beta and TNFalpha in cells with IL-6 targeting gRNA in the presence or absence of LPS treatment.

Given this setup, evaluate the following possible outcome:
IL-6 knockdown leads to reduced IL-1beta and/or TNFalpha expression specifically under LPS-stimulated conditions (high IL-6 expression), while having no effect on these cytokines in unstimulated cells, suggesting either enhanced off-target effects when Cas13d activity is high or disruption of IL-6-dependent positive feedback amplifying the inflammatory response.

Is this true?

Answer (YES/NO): NO